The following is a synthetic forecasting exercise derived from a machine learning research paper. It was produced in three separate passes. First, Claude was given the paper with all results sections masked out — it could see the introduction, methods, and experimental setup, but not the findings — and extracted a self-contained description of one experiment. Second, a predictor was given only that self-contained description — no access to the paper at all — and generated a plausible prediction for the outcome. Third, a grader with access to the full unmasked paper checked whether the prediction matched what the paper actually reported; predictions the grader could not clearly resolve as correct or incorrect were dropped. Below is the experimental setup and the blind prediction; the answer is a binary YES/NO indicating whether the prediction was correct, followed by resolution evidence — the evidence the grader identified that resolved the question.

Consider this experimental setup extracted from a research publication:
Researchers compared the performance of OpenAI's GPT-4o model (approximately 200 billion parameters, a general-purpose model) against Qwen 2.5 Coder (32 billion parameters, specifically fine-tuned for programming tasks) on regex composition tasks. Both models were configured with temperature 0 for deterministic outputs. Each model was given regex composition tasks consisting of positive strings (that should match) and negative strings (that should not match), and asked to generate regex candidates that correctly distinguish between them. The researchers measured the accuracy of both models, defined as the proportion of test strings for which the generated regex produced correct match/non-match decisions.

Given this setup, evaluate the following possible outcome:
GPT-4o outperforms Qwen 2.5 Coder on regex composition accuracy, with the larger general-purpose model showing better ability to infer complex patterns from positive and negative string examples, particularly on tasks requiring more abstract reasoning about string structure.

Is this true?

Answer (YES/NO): YES